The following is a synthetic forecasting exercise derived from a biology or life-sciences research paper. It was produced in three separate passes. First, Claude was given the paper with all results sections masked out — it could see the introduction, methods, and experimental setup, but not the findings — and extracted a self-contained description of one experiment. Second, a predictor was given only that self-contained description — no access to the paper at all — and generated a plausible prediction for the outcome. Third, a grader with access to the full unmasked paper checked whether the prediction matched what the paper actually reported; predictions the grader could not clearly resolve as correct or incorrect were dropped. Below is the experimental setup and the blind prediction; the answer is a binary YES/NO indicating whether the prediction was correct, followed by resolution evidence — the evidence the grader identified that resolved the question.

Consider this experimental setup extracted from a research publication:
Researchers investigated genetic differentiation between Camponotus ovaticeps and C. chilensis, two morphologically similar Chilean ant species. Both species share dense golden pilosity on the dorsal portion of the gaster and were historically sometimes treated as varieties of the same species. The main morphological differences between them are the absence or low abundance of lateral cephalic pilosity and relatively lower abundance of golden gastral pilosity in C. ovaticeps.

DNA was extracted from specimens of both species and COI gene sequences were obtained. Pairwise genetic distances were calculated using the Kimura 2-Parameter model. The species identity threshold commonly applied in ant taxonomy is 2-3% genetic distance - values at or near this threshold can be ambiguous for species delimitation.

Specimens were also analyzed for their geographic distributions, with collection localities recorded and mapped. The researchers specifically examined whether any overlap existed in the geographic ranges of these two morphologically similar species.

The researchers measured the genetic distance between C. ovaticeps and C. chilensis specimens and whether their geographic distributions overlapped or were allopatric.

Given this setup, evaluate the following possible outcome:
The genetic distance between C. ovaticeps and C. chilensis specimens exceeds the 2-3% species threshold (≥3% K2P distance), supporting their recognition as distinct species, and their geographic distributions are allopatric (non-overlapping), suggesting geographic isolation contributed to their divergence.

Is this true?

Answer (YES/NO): NO